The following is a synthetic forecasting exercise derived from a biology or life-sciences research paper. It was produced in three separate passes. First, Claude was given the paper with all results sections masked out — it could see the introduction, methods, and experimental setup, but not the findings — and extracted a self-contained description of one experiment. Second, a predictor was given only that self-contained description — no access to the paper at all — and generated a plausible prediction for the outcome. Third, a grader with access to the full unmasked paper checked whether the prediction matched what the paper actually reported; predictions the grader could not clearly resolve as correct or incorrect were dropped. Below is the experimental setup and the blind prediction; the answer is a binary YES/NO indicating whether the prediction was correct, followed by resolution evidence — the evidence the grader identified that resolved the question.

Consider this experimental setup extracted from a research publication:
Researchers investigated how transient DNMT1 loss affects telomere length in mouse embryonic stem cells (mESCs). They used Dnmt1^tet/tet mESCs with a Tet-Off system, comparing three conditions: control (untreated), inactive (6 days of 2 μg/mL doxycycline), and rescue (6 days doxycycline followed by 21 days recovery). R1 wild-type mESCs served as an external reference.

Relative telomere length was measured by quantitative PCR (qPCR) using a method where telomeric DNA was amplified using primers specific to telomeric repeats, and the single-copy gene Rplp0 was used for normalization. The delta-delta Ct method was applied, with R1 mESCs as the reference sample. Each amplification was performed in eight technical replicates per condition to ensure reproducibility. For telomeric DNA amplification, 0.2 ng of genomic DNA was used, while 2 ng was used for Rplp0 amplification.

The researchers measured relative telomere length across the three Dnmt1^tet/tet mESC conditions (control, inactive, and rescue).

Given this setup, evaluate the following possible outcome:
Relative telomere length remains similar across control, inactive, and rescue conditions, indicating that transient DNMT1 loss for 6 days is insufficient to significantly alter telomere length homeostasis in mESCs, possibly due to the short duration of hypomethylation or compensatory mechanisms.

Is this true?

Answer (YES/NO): NO